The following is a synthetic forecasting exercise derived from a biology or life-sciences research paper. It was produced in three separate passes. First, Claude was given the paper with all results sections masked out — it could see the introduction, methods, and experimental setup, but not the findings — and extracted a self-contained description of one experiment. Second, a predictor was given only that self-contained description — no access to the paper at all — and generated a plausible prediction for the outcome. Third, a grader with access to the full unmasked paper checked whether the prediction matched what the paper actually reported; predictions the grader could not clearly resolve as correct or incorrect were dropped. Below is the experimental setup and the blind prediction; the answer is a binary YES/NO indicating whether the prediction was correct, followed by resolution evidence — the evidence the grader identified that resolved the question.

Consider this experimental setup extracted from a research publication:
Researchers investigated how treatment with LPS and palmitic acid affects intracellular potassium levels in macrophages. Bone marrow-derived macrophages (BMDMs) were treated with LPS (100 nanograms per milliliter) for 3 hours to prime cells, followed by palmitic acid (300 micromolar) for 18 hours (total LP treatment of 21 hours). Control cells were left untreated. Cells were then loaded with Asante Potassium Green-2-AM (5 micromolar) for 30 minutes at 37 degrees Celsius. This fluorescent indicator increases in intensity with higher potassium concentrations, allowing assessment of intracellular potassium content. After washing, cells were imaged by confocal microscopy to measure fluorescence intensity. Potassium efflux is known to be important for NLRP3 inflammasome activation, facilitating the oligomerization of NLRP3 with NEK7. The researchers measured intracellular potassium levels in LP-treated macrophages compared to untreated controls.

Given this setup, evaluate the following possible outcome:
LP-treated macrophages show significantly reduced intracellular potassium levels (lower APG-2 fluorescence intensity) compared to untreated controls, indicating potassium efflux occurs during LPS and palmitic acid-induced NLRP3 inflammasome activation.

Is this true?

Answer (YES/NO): YES